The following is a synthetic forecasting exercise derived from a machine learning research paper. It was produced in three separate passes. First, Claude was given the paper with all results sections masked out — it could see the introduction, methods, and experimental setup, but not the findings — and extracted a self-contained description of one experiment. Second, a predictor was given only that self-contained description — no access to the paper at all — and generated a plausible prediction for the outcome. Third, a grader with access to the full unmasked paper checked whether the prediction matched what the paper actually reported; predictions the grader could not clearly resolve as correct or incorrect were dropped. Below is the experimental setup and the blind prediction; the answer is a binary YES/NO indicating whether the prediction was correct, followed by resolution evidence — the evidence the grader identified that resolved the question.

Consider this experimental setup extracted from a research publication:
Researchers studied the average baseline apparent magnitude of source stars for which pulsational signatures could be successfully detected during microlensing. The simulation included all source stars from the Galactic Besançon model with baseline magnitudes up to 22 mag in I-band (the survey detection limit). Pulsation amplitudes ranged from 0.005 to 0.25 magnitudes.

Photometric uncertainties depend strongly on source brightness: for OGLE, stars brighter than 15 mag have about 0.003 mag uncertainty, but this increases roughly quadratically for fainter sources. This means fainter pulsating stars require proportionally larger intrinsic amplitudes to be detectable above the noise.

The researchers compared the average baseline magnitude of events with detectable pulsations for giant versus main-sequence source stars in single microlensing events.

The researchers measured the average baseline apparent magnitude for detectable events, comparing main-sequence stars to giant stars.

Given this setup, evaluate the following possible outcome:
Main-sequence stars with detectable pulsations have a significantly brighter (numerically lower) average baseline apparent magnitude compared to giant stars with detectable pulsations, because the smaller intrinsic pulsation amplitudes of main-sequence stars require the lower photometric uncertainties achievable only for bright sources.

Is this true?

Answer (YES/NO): NO